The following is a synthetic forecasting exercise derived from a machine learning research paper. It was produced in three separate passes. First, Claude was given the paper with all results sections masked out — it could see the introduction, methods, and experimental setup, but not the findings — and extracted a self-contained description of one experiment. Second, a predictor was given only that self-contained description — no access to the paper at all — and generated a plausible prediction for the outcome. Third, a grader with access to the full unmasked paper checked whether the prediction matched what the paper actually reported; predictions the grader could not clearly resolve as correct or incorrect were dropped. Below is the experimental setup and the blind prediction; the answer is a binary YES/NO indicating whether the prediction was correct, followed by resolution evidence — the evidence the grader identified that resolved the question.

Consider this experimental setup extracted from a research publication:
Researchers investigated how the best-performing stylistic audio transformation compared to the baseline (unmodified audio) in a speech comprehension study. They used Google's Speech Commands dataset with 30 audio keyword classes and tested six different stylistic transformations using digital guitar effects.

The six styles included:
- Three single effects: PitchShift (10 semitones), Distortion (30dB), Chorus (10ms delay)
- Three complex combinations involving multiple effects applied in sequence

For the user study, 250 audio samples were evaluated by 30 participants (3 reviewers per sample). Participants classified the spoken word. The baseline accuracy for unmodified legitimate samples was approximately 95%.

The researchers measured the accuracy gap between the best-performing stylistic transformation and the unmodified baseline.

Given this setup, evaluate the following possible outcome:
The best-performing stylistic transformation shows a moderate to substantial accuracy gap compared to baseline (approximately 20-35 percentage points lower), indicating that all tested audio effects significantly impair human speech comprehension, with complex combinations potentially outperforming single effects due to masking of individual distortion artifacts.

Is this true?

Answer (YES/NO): NO